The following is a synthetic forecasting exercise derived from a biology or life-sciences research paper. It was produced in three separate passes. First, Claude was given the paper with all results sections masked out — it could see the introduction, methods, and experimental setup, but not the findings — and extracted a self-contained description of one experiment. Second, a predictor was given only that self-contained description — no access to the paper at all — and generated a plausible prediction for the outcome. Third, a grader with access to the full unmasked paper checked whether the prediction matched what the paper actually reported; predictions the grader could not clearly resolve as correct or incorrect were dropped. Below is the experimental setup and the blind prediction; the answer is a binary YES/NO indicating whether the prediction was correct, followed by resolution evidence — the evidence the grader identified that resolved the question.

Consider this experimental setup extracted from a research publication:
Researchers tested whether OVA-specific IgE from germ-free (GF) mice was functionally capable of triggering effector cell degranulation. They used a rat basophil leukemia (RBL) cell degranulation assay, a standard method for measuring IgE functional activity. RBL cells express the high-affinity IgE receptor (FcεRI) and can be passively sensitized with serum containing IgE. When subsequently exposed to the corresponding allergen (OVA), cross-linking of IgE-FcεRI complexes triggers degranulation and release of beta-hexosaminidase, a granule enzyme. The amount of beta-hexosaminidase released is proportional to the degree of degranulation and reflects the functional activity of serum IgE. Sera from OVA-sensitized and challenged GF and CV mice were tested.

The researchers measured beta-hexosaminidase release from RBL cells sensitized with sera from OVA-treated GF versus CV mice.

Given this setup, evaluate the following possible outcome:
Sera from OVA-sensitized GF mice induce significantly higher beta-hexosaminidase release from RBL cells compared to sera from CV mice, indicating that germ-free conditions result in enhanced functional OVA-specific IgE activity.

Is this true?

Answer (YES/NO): YES